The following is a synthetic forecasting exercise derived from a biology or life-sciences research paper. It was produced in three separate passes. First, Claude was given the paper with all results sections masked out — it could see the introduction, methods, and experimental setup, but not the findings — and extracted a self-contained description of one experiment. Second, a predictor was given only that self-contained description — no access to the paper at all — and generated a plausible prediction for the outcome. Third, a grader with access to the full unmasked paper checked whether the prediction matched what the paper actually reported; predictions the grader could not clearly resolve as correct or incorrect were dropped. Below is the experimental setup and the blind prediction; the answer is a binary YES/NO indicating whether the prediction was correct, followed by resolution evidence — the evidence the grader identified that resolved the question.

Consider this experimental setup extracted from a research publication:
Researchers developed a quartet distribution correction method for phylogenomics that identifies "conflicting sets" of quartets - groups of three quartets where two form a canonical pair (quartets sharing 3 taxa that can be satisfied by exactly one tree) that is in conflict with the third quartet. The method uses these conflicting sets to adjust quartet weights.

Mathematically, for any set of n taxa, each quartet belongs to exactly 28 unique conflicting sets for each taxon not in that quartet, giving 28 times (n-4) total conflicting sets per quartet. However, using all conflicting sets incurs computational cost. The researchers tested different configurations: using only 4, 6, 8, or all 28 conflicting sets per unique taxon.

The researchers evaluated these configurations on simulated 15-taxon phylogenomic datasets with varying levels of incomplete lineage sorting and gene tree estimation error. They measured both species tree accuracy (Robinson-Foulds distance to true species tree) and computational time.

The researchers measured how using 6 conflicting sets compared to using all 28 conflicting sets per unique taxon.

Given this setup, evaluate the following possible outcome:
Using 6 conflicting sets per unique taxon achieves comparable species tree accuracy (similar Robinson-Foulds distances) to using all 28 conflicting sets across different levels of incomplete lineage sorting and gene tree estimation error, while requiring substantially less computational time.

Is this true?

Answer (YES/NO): NO